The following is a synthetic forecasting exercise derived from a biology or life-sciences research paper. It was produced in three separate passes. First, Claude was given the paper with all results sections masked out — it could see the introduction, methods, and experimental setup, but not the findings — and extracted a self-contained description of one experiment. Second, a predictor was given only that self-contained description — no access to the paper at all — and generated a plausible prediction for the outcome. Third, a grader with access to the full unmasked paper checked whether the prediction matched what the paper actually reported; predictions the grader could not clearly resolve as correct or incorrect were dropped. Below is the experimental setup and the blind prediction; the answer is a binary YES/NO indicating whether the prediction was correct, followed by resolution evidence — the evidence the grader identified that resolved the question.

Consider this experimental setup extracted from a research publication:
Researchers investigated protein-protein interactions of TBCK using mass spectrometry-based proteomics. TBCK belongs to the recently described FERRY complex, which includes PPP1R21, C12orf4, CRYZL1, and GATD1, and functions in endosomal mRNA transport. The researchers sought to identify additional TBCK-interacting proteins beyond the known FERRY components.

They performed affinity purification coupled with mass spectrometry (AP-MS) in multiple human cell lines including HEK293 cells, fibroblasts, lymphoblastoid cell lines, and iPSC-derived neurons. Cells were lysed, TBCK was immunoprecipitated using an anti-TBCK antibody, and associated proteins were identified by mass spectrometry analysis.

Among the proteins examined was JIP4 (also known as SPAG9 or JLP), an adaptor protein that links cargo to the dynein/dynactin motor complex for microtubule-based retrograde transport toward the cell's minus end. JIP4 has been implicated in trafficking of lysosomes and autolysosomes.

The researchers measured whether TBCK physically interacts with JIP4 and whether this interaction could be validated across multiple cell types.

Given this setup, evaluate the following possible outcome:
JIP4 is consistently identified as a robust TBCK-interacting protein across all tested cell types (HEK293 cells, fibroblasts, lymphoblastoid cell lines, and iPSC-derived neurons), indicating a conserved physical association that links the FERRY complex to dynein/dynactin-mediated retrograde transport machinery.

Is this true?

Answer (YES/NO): YES